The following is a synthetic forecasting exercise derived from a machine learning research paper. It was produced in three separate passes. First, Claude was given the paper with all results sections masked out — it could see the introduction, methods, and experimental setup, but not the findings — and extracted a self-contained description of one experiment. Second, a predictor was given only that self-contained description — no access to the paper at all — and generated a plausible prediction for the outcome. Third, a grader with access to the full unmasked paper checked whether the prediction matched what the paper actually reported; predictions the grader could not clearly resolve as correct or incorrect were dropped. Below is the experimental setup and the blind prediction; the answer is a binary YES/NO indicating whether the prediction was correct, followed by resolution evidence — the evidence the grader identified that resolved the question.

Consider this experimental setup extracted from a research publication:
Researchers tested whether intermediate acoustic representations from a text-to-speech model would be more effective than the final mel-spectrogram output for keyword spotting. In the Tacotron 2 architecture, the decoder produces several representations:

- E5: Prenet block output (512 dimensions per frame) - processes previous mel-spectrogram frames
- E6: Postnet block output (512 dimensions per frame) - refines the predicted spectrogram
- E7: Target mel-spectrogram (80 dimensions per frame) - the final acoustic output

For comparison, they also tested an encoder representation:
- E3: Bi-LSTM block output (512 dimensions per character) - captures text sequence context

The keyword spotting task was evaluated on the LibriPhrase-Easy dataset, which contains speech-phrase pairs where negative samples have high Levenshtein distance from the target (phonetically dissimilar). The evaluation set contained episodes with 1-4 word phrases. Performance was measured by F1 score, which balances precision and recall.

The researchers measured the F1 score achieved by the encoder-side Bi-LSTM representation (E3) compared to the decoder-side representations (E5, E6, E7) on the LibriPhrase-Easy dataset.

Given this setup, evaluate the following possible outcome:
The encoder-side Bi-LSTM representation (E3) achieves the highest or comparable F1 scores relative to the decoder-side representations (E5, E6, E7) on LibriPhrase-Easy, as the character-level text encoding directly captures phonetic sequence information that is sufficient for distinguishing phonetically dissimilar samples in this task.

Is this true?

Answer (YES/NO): YES